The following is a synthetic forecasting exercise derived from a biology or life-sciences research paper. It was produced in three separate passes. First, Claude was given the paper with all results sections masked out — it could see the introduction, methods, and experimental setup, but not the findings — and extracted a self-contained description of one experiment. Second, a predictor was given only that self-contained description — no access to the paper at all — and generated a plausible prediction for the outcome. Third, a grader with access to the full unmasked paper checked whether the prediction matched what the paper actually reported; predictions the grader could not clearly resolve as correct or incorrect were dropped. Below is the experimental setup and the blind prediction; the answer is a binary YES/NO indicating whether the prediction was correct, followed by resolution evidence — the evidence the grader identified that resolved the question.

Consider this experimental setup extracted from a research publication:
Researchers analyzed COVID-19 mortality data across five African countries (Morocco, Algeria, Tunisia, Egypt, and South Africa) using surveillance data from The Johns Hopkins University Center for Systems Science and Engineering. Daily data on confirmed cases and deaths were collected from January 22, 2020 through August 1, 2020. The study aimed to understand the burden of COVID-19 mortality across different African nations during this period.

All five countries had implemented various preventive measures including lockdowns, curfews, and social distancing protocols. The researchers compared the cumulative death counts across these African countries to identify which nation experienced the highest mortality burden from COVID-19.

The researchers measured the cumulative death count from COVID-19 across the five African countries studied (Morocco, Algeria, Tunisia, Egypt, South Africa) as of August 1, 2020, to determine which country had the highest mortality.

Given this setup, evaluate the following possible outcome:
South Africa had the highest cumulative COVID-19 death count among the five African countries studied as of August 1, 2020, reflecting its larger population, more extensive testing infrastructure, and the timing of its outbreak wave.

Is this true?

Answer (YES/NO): YES